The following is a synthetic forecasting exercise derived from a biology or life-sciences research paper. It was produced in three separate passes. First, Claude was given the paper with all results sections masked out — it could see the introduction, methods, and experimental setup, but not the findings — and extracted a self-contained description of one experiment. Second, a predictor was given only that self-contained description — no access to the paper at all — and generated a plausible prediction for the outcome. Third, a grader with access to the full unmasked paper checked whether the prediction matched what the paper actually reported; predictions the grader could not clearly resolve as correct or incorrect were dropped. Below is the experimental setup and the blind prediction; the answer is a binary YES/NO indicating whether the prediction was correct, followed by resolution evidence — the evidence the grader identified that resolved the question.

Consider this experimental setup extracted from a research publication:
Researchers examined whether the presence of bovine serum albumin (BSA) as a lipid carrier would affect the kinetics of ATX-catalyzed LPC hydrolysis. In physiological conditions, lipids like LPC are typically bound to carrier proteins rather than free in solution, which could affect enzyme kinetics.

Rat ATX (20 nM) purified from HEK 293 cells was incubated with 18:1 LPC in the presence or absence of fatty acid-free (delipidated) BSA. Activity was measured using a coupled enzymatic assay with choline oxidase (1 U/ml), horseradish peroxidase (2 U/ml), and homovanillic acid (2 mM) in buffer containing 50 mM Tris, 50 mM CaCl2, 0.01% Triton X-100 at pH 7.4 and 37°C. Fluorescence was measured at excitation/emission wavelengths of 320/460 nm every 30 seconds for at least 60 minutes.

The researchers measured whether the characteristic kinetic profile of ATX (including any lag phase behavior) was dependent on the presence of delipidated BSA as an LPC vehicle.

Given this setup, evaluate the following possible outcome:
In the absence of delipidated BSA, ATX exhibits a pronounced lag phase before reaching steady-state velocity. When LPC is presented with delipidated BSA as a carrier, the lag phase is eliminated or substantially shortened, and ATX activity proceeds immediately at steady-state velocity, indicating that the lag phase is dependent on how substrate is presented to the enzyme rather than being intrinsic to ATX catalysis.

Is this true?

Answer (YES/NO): NO